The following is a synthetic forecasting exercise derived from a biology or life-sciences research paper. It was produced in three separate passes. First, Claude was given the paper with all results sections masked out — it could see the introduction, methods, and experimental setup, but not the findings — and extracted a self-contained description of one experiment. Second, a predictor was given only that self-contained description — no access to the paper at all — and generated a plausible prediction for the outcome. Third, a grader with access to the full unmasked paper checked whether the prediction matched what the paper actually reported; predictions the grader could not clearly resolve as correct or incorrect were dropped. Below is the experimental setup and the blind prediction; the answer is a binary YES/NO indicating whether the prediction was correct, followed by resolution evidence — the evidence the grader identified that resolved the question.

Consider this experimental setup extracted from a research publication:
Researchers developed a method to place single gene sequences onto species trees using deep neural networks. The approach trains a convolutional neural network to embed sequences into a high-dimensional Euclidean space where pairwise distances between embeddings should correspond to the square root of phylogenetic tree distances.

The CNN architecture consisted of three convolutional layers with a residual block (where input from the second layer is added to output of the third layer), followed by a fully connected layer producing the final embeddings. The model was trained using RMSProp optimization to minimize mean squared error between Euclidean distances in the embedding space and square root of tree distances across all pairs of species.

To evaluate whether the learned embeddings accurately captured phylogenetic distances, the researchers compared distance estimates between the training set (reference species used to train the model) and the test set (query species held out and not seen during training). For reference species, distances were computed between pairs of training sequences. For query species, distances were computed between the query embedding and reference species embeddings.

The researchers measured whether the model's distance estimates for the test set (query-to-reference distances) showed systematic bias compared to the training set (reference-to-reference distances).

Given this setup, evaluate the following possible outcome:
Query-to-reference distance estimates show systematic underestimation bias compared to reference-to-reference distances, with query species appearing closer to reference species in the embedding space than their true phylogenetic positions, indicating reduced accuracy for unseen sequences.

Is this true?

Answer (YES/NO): YES